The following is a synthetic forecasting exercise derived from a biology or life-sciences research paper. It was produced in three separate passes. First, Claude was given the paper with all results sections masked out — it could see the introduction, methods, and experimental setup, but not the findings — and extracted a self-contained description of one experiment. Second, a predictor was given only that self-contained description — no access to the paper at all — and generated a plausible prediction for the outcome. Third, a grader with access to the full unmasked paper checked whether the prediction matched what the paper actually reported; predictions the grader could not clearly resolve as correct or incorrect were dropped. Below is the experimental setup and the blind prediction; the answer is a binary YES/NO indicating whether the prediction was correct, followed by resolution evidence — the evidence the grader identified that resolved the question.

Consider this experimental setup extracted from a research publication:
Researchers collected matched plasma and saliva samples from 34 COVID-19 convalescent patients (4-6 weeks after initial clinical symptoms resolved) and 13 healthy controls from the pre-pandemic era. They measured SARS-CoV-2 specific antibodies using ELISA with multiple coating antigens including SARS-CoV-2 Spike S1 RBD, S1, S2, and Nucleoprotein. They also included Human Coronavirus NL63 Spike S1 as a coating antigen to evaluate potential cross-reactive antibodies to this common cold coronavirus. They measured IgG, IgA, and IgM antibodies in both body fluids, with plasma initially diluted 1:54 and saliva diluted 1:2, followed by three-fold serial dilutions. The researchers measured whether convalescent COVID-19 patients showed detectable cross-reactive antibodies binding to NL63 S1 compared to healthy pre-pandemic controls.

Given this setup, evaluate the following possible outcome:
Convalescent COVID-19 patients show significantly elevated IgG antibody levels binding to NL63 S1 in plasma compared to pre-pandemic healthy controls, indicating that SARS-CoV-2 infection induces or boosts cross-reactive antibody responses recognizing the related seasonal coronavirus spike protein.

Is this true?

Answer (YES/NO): NO